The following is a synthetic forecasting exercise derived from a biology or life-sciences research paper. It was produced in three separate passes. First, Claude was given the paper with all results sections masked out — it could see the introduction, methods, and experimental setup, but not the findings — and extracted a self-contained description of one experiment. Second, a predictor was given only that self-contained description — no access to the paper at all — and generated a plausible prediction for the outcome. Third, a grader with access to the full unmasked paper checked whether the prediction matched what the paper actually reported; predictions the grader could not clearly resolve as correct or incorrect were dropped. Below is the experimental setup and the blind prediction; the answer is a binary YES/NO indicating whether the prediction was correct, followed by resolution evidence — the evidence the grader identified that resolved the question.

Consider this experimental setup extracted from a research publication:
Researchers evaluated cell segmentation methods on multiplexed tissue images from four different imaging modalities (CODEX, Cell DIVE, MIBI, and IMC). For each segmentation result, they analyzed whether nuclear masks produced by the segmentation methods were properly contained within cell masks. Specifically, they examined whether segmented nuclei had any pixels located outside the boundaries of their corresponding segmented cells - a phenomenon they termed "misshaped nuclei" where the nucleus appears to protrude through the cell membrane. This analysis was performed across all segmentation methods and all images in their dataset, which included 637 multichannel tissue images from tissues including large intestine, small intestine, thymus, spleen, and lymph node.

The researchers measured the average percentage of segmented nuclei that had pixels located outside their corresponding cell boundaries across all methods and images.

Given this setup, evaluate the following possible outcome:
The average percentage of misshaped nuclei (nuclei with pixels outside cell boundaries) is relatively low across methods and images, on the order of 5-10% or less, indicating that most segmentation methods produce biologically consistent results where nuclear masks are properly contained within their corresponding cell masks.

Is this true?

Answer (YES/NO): NO